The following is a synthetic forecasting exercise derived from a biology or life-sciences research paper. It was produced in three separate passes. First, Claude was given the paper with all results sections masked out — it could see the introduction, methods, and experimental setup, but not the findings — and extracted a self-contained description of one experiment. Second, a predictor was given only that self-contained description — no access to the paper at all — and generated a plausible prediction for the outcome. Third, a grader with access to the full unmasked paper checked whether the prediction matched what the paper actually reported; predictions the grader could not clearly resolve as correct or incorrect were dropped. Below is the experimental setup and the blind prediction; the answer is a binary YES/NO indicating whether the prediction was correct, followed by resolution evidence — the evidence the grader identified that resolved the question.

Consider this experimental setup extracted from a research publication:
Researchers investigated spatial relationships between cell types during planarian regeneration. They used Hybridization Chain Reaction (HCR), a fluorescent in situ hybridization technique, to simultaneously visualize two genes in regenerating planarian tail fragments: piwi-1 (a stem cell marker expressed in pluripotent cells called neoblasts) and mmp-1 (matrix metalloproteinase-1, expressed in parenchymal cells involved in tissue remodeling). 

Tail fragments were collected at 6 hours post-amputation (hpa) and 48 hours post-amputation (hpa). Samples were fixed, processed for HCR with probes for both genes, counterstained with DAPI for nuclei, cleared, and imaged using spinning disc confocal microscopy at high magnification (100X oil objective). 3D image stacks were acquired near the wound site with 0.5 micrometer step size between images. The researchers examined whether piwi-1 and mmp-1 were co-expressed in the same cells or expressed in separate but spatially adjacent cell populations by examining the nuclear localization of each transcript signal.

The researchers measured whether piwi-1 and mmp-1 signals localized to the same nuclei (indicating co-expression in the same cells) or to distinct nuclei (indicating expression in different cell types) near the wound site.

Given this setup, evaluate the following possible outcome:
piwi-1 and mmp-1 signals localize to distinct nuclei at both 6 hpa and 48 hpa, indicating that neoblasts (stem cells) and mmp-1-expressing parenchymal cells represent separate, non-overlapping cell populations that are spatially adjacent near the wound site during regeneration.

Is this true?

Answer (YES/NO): YES